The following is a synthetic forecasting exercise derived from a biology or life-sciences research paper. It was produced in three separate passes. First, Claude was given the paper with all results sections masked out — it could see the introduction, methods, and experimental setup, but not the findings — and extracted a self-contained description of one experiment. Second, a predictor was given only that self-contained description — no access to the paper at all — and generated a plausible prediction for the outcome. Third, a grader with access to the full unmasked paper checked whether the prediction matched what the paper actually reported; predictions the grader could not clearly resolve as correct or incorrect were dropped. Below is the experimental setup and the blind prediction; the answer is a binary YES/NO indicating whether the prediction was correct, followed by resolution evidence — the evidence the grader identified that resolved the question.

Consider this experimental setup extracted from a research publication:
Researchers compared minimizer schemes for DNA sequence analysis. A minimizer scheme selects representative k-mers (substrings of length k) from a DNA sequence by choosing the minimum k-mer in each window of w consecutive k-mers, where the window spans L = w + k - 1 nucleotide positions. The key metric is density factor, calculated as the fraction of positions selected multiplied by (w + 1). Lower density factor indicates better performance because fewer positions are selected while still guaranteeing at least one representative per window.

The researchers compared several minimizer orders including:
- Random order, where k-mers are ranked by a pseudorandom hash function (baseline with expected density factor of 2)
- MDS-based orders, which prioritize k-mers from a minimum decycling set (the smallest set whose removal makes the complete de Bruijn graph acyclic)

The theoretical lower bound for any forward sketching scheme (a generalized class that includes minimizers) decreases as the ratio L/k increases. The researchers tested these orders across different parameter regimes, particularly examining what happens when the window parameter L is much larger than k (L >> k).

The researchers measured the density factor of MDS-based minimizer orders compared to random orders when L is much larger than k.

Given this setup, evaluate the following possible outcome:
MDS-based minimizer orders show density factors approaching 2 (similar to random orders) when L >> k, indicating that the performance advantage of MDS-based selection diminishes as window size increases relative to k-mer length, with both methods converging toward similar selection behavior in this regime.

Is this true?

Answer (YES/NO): YES